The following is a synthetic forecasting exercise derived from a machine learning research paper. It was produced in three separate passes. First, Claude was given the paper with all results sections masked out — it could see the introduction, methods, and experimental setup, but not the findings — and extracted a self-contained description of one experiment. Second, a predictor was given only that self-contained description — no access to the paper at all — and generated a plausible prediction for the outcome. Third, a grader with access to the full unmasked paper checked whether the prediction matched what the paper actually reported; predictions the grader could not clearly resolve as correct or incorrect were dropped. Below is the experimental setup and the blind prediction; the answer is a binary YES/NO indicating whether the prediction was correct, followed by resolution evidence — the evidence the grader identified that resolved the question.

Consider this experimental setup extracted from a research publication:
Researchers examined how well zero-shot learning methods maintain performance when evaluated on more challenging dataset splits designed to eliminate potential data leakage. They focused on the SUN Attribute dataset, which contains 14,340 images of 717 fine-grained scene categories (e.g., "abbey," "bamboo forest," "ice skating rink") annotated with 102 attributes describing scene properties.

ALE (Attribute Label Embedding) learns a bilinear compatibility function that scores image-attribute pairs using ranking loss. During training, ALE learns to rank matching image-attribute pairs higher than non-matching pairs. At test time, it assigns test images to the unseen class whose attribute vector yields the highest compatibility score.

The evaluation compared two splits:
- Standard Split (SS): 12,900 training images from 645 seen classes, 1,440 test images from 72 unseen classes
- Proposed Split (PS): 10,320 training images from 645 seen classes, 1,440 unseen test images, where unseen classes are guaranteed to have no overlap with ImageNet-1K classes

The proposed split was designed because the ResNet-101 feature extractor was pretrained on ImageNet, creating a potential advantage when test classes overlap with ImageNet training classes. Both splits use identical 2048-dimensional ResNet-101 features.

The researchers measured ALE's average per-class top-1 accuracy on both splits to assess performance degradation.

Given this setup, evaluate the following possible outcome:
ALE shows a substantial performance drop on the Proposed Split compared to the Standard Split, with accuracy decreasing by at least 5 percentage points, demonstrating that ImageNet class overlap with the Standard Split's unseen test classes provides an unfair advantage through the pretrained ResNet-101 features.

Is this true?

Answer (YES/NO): NO